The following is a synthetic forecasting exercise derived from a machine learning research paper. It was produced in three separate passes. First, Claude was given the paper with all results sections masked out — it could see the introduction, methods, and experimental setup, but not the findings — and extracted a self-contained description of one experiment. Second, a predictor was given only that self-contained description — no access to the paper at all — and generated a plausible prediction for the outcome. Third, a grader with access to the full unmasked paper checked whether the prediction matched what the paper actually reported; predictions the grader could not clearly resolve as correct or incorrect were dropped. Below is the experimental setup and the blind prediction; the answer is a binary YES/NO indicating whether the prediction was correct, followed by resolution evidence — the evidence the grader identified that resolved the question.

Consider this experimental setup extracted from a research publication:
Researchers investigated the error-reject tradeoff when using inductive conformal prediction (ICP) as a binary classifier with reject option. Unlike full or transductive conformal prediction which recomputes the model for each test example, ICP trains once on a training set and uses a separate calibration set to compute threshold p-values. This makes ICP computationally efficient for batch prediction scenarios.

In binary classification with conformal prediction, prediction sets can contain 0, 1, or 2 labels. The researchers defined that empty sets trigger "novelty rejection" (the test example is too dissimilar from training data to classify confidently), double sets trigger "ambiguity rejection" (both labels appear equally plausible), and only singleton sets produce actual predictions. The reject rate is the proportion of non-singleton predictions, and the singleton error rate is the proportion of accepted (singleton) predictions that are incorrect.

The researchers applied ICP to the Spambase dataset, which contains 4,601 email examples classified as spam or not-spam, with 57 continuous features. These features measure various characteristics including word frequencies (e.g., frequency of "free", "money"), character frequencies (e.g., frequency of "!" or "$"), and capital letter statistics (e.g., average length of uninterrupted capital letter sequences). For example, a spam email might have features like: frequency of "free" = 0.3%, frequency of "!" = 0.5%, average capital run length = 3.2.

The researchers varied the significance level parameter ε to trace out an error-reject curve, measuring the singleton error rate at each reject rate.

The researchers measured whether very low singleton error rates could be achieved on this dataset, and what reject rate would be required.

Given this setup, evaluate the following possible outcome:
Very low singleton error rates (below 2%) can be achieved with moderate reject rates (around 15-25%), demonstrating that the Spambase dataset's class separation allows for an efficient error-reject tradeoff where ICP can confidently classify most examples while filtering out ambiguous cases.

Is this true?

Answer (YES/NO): NO